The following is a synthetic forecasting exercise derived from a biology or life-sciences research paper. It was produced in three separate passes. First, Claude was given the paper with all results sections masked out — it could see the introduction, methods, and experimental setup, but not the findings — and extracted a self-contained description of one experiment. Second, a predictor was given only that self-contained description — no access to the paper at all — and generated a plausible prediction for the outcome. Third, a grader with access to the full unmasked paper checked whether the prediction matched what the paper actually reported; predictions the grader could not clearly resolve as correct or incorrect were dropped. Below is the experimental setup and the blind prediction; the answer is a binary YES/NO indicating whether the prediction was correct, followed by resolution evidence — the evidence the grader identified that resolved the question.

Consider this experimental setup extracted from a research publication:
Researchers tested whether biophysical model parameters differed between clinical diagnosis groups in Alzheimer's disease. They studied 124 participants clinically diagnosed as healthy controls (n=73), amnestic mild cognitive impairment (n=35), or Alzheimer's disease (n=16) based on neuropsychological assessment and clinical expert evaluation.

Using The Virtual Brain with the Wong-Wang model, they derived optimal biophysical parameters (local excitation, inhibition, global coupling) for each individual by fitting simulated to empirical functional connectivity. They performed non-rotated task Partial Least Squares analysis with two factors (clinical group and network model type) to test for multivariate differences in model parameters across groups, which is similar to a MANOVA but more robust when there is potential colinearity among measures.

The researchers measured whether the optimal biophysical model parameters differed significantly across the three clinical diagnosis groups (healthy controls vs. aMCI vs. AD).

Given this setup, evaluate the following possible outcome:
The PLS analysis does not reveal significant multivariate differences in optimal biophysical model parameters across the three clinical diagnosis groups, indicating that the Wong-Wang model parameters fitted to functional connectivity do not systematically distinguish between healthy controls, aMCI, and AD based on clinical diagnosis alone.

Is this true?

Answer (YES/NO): YES